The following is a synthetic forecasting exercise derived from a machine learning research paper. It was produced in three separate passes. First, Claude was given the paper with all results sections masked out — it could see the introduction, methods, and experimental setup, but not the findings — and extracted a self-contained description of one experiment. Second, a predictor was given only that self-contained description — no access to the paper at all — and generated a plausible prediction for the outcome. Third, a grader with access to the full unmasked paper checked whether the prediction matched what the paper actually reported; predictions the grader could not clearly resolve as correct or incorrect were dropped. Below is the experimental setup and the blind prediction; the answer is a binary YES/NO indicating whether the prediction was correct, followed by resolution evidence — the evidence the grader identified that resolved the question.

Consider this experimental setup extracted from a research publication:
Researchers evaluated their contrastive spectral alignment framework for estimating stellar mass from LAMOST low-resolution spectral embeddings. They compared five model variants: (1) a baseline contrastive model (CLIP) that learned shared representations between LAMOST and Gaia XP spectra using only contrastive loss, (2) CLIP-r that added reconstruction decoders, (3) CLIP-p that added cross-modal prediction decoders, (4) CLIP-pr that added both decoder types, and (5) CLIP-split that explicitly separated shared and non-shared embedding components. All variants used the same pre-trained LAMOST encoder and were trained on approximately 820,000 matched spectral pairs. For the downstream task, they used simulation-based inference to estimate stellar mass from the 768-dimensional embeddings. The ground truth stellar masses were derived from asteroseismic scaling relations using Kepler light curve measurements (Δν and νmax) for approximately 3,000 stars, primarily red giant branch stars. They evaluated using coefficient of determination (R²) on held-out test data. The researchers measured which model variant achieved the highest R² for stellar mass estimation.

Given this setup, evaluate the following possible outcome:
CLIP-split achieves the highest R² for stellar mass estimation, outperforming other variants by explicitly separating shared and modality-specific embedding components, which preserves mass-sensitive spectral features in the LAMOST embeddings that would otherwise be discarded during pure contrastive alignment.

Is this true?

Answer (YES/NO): NO